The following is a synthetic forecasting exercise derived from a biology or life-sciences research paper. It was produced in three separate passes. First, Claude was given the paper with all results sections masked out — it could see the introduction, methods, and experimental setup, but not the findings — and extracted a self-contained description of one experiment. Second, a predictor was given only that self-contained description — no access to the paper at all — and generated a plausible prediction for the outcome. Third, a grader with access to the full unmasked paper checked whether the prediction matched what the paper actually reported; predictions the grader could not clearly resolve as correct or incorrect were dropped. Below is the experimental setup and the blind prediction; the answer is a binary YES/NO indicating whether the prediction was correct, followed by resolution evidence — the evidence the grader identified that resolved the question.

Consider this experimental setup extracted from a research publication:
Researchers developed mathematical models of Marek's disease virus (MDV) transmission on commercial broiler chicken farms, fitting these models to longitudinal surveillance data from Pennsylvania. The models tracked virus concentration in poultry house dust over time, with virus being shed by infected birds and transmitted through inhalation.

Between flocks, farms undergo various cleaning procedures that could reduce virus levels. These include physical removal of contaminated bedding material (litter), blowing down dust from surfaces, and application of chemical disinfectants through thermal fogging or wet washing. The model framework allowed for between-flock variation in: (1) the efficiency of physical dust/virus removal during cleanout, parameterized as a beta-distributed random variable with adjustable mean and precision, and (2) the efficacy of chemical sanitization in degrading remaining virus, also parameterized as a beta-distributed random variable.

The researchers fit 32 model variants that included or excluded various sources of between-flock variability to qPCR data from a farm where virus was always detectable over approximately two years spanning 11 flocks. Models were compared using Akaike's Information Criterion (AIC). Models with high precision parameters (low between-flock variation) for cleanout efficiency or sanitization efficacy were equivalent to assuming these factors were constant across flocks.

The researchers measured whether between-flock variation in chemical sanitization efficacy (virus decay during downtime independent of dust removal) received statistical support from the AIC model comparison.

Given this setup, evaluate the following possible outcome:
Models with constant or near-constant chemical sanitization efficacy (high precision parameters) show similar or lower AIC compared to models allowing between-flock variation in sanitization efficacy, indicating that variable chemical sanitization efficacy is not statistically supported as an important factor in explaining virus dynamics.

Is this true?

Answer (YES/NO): YES